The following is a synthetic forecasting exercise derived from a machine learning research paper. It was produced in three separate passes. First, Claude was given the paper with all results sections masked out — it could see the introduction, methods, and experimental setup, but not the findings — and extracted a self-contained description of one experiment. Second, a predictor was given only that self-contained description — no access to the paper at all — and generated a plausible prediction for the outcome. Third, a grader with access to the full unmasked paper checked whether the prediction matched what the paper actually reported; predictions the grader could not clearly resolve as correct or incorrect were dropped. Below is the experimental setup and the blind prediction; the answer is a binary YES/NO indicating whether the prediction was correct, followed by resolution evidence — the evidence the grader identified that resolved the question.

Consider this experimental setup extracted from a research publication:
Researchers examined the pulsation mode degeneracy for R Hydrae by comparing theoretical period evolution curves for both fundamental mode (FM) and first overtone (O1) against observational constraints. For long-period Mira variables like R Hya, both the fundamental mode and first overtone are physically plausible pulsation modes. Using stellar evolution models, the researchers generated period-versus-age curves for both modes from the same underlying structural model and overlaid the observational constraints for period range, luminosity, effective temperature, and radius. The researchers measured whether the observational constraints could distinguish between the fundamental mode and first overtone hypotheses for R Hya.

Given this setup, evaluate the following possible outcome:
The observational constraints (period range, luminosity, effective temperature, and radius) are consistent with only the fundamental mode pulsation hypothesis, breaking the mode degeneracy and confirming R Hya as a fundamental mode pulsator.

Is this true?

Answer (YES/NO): NO